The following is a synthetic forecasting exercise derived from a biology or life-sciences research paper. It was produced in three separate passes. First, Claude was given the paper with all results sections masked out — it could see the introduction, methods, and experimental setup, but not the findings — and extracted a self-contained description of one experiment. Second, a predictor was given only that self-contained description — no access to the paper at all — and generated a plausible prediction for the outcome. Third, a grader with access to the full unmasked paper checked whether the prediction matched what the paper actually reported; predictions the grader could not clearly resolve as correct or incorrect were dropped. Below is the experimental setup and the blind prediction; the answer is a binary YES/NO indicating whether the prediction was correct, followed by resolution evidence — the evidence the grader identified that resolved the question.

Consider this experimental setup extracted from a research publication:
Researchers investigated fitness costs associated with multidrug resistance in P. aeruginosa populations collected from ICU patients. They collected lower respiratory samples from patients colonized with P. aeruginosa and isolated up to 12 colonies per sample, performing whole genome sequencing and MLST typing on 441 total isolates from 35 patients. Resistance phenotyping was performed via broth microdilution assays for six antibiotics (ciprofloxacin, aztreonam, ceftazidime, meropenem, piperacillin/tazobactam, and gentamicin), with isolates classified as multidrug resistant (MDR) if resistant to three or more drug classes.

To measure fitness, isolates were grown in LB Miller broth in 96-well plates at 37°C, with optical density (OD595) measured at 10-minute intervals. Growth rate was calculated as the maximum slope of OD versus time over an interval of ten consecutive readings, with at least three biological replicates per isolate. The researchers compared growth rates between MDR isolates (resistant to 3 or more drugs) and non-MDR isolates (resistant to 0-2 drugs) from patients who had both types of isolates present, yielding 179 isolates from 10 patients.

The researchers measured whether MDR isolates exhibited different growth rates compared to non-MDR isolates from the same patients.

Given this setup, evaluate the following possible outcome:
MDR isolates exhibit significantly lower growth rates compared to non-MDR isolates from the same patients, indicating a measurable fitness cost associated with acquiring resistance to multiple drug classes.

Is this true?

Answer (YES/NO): YES